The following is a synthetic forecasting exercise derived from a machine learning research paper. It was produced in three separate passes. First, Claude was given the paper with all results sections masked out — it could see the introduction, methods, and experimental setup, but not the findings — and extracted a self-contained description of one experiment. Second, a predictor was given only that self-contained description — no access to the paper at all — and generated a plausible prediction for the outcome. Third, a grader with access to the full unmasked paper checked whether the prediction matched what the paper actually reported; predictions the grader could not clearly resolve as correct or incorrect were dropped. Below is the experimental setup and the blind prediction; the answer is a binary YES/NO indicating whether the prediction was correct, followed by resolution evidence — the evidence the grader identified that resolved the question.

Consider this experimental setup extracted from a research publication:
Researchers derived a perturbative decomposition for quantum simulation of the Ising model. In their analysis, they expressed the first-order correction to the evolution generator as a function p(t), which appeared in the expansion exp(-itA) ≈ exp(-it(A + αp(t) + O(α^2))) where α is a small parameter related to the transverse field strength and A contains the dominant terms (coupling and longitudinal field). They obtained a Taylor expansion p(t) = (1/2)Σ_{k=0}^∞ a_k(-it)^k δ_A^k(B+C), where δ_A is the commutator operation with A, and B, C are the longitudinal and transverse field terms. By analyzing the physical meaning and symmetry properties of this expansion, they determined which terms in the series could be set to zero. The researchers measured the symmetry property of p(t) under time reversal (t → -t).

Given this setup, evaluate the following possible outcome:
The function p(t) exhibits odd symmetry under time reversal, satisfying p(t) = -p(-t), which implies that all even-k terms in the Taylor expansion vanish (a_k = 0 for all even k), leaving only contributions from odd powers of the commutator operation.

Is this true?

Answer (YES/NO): NO